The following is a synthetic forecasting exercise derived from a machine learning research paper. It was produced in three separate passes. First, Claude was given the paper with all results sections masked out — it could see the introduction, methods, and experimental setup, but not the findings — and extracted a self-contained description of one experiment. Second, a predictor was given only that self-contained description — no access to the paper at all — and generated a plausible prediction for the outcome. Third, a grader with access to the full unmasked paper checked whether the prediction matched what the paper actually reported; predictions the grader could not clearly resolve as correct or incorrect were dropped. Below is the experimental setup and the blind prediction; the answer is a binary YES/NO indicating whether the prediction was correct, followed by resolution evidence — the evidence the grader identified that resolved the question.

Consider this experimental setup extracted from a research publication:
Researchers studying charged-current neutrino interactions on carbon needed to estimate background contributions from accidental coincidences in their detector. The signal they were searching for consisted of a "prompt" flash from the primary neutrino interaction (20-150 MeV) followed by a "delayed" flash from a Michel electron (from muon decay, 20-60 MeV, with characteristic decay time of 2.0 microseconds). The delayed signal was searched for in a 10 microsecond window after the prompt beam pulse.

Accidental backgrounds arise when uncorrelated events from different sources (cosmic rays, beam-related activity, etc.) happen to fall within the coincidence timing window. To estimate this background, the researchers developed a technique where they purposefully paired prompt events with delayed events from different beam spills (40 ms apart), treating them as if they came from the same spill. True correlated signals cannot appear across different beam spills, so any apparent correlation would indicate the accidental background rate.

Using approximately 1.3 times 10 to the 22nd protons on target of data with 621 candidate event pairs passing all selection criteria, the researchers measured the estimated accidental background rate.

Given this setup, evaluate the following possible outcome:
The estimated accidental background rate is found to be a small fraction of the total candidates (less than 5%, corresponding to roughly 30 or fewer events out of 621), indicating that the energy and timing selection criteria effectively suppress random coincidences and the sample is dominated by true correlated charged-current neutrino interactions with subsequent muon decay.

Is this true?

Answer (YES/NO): YES